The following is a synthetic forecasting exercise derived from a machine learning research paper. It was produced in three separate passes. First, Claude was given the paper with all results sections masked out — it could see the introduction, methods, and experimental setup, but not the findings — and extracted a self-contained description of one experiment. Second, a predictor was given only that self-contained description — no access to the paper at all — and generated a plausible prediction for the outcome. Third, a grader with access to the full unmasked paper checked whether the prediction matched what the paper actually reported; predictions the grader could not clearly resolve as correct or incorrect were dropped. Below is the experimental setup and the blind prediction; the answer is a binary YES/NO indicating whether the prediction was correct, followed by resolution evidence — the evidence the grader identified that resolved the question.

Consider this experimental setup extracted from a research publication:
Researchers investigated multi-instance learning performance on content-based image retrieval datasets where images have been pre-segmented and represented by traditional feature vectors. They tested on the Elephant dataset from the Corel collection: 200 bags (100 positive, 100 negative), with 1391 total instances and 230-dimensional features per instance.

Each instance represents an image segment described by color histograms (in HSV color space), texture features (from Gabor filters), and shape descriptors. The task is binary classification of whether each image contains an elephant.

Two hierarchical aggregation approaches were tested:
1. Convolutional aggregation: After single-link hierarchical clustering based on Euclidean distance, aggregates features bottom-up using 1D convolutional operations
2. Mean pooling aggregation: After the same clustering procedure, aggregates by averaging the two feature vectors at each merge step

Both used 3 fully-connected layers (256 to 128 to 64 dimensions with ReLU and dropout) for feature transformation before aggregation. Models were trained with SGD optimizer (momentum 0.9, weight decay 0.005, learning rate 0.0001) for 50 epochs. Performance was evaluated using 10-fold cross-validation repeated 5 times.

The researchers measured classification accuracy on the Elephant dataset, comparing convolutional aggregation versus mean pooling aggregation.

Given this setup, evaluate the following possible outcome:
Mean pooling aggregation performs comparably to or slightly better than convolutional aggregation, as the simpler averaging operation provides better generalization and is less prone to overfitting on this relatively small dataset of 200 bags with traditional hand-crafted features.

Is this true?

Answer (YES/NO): YES